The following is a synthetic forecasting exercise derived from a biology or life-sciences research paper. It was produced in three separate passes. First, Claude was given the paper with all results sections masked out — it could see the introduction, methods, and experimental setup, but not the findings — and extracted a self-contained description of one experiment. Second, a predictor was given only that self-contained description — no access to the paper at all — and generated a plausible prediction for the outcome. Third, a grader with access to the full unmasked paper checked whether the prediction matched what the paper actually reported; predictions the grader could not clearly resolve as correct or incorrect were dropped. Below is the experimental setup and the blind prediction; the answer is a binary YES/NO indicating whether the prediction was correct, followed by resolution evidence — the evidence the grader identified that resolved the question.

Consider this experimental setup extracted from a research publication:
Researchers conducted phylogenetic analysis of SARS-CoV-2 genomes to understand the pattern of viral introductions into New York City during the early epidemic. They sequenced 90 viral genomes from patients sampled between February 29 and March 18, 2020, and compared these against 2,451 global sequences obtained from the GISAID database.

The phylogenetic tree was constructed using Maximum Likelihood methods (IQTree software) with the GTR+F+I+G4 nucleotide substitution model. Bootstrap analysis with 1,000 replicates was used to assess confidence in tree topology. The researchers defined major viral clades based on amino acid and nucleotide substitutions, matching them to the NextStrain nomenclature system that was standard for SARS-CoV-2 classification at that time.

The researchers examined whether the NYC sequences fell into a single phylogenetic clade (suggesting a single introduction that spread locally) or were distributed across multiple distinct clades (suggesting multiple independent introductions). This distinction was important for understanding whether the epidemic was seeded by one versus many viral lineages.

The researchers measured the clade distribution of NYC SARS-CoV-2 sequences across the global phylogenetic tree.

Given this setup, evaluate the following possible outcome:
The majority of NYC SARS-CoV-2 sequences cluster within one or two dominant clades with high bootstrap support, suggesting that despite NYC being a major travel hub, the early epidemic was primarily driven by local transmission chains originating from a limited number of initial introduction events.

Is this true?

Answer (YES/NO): NO